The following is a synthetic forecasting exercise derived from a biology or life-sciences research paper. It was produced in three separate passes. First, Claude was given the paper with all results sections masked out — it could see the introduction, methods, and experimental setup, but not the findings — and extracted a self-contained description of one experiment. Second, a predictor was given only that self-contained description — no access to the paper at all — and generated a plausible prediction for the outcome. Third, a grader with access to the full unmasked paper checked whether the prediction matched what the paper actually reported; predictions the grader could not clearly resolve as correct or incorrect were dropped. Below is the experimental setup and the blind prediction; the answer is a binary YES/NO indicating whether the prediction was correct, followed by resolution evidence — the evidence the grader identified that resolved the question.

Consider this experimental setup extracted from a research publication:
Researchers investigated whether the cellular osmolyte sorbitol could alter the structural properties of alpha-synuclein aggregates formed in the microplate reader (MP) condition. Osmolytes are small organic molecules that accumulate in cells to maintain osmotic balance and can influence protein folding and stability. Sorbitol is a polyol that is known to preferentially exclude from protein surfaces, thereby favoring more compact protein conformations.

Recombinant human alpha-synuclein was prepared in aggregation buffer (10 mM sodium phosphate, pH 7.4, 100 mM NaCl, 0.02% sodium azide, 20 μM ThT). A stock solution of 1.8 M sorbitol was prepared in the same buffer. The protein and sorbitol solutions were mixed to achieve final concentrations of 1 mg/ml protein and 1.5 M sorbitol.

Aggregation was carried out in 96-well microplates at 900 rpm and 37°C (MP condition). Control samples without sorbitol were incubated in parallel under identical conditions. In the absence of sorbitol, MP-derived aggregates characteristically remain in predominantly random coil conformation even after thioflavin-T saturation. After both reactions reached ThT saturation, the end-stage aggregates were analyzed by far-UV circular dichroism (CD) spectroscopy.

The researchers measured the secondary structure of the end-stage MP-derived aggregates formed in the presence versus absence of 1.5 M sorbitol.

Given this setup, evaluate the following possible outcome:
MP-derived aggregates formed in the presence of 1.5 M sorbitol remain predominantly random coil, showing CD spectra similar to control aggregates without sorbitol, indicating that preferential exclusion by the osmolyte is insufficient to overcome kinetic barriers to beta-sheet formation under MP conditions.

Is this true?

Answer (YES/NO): NO